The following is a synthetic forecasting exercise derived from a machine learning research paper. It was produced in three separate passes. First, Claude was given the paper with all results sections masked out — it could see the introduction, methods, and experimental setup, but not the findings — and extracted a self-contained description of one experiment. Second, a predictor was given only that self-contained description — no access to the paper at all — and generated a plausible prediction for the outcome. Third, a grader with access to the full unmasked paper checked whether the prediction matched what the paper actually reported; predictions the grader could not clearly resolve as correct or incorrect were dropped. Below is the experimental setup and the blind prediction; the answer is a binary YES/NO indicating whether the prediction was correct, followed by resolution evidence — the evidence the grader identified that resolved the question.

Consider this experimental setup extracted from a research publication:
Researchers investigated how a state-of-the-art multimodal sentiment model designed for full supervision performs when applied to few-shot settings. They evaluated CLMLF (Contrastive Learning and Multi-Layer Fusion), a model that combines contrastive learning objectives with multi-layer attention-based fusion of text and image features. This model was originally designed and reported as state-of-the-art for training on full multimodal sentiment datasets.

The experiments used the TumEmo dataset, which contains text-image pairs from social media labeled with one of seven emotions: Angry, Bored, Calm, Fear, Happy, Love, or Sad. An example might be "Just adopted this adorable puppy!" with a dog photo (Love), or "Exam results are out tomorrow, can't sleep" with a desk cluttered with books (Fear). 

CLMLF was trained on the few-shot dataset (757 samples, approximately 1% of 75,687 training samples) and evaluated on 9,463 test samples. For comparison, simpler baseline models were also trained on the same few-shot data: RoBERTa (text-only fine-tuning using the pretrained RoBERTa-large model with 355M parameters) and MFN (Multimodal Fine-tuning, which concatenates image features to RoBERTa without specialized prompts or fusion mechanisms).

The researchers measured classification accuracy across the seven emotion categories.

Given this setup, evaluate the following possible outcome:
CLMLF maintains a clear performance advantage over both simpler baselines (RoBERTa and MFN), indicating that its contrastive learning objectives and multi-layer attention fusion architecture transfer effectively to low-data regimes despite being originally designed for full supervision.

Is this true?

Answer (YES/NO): NO